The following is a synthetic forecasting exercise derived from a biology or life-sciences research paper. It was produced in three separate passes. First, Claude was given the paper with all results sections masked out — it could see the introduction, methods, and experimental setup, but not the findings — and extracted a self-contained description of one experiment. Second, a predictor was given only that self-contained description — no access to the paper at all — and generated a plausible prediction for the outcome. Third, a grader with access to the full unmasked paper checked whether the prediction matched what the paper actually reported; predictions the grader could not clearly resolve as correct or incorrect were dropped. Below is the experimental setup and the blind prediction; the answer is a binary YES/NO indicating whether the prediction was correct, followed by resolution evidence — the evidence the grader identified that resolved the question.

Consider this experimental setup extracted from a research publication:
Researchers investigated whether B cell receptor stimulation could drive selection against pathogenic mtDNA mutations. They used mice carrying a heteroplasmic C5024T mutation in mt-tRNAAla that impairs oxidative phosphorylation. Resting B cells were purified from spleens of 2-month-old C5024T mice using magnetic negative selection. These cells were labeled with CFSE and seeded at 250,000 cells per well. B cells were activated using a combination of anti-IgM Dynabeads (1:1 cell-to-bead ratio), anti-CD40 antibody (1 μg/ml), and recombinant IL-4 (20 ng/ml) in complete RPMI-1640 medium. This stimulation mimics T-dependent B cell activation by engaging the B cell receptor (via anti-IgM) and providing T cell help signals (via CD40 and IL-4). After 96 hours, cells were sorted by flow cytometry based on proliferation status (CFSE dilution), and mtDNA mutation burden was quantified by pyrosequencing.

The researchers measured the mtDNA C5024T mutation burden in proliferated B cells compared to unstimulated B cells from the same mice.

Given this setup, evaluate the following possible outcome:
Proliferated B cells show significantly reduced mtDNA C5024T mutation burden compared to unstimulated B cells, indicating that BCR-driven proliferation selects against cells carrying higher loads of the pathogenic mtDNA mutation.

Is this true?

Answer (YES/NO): YES